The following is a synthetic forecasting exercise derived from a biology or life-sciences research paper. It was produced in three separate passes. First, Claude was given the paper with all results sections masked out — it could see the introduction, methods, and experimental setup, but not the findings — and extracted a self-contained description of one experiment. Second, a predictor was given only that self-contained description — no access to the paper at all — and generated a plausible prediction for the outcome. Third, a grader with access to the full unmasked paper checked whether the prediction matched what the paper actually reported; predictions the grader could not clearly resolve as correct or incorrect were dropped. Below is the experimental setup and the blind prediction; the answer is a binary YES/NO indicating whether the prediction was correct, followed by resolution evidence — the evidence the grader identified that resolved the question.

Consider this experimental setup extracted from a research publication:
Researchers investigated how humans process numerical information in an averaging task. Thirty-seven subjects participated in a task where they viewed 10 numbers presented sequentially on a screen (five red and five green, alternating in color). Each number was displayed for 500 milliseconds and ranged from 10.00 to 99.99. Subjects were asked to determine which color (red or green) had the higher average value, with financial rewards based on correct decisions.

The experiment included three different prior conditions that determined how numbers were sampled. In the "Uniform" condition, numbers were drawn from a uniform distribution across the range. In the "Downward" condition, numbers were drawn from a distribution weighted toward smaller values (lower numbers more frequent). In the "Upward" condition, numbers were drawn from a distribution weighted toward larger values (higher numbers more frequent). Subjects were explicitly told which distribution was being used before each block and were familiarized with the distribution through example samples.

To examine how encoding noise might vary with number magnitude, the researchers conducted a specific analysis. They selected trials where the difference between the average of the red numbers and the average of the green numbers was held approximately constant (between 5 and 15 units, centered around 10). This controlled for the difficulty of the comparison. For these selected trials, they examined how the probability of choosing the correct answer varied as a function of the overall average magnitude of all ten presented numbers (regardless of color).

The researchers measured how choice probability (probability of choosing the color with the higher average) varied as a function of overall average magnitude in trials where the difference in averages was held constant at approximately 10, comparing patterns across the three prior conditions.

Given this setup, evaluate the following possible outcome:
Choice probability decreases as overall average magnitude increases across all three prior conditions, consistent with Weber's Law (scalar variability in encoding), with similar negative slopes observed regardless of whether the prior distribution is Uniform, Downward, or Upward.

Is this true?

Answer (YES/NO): NO